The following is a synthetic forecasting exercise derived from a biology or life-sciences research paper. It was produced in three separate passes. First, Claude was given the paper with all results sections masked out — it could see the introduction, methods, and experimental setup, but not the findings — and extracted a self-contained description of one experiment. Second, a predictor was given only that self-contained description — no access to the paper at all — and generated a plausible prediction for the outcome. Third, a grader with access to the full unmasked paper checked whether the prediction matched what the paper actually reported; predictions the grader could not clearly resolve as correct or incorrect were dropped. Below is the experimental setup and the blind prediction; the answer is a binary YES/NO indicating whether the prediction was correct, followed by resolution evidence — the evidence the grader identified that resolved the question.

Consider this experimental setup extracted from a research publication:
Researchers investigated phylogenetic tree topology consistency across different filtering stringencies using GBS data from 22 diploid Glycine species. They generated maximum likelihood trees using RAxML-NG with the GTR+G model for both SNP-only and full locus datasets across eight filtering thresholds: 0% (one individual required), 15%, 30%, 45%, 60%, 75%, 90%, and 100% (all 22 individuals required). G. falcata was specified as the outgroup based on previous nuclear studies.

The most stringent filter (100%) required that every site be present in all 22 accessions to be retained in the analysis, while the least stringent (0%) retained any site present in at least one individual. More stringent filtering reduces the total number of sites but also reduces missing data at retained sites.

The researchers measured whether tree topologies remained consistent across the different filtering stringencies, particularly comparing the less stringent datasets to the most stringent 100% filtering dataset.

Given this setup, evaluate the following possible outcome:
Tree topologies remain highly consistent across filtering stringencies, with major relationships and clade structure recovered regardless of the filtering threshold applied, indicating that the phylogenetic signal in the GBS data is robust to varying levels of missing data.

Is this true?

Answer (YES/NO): NO